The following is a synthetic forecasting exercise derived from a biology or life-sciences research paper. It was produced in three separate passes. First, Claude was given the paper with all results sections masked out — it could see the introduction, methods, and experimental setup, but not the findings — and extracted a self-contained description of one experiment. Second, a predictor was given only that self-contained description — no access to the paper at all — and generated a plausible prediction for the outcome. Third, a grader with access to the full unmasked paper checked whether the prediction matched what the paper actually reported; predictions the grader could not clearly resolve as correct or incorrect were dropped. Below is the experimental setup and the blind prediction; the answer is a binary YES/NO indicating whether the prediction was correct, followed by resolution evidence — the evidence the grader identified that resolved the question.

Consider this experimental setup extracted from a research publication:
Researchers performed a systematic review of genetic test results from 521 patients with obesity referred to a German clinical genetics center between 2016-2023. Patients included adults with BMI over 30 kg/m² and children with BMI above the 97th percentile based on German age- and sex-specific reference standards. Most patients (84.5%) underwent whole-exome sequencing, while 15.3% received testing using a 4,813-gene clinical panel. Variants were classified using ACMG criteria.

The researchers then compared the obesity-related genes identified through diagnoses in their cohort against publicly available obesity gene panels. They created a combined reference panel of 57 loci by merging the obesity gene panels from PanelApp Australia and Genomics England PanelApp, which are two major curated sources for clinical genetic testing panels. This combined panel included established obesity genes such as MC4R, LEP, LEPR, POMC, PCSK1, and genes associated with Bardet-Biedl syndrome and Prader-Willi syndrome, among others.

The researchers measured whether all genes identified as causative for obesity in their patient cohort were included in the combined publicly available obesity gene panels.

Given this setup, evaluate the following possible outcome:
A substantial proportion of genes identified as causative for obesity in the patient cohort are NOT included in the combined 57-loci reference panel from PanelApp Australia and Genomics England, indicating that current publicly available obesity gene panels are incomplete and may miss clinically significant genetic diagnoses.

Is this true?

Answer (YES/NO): YES